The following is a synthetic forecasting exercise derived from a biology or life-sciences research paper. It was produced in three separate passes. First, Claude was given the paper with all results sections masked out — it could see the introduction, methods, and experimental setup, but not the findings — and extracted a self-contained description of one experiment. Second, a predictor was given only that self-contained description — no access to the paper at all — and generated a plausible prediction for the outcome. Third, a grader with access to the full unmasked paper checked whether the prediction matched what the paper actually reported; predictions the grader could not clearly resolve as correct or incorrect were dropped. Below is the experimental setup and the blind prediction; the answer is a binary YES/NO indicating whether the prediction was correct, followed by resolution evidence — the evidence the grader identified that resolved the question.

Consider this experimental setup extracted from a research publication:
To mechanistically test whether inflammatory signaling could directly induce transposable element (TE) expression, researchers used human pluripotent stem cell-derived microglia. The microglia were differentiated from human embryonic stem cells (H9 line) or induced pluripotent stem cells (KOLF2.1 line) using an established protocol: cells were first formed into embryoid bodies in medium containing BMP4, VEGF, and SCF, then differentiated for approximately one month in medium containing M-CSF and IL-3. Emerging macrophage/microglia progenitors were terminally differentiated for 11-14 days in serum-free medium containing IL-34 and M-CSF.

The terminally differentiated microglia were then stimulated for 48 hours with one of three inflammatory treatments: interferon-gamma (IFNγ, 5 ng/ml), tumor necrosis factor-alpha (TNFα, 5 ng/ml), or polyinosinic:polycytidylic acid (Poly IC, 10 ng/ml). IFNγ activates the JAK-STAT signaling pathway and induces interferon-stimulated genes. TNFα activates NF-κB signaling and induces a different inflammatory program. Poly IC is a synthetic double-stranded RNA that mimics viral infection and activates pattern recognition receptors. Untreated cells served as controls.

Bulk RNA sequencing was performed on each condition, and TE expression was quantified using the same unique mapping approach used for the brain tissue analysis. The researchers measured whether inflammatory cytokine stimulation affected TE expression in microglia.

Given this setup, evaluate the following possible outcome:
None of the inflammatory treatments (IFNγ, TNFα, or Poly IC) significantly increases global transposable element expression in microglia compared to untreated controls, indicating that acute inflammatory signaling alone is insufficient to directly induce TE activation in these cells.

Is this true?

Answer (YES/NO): NO